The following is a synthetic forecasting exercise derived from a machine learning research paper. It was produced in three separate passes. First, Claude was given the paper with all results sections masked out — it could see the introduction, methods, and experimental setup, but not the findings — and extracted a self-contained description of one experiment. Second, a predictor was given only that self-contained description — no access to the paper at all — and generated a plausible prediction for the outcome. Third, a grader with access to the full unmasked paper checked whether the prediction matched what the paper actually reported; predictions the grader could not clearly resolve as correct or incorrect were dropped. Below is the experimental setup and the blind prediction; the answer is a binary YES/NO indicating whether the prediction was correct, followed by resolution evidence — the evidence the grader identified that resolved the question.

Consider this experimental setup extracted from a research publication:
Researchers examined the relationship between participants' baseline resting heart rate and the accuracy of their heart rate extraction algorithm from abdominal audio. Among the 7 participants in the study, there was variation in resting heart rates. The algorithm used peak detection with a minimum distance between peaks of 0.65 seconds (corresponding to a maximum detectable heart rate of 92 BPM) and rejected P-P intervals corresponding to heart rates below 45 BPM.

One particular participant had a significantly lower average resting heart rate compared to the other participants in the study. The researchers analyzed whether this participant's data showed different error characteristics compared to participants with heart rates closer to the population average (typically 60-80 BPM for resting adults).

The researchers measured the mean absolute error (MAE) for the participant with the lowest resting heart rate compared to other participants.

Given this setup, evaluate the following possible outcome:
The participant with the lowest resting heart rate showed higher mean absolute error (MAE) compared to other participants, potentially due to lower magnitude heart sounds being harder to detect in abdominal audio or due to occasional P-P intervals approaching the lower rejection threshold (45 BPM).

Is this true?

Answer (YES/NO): YES